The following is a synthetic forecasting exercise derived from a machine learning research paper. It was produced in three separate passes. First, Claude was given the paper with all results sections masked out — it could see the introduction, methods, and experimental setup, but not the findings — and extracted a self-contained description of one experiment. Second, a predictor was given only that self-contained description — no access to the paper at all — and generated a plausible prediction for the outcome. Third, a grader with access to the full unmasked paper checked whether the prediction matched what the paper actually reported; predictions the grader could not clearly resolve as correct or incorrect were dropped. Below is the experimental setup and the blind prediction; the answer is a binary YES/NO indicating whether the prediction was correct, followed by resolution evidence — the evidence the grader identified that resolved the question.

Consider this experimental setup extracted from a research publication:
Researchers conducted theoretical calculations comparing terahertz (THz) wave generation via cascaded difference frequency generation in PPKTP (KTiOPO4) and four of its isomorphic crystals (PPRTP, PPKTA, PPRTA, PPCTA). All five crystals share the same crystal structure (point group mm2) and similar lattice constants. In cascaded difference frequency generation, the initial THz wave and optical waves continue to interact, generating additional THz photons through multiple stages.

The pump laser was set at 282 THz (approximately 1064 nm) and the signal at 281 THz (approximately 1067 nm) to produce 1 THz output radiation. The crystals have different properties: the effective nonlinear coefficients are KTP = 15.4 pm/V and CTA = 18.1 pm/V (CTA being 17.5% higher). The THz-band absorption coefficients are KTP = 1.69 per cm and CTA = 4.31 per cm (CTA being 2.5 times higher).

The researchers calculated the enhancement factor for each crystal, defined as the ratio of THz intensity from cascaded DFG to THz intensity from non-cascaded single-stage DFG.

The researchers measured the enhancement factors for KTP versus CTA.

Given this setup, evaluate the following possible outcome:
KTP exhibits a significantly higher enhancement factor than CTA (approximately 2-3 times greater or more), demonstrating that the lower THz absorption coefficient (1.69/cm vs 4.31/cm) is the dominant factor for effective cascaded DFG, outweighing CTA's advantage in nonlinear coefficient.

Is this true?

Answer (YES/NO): NO